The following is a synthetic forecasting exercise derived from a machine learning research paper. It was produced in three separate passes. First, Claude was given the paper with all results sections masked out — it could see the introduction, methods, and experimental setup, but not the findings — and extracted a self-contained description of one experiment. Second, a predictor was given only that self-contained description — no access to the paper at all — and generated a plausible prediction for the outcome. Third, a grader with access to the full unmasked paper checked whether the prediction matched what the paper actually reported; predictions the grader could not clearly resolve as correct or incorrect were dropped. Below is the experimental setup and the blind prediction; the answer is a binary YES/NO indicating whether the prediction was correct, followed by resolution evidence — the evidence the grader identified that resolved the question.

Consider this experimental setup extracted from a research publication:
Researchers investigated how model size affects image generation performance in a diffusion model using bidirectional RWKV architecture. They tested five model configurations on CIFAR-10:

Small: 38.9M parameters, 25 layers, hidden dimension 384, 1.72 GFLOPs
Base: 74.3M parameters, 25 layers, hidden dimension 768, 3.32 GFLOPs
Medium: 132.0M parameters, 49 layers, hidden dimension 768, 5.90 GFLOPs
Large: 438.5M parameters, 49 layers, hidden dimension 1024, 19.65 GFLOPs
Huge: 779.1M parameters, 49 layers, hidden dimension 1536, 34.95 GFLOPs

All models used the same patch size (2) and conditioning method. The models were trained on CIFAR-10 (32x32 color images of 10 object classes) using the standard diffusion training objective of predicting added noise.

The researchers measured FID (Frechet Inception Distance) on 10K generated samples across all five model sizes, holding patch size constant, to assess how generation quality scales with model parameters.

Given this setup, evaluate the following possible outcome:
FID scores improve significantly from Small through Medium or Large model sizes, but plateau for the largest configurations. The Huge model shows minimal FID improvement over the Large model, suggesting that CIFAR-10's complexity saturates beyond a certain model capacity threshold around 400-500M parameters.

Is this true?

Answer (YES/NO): NO